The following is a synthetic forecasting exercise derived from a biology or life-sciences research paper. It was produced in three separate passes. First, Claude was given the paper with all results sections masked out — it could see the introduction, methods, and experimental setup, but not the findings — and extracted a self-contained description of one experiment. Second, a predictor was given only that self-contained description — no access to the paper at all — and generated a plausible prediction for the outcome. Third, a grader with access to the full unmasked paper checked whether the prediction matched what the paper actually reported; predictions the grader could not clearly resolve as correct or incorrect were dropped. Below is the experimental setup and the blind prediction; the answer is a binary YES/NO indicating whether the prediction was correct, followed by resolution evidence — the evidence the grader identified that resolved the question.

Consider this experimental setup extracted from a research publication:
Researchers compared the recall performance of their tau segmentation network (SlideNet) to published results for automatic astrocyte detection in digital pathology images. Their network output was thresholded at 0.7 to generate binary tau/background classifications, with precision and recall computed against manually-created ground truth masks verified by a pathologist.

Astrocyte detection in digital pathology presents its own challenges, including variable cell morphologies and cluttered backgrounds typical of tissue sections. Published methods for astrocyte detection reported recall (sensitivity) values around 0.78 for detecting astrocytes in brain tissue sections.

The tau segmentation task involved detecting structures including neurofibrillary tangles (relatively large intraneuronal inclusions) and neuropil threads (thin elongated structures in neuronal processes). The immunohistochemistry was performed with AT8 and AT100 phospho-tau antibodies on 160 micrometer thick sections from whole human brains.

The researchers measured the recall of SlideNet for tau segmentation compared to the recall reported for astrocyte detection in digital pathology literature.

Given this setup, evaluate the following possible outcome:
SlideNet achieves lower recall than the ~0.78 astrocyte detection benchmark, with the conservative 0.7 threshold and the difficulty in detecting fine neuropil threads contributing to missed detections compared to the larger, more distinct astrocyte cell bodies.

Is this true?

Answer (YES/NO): YES